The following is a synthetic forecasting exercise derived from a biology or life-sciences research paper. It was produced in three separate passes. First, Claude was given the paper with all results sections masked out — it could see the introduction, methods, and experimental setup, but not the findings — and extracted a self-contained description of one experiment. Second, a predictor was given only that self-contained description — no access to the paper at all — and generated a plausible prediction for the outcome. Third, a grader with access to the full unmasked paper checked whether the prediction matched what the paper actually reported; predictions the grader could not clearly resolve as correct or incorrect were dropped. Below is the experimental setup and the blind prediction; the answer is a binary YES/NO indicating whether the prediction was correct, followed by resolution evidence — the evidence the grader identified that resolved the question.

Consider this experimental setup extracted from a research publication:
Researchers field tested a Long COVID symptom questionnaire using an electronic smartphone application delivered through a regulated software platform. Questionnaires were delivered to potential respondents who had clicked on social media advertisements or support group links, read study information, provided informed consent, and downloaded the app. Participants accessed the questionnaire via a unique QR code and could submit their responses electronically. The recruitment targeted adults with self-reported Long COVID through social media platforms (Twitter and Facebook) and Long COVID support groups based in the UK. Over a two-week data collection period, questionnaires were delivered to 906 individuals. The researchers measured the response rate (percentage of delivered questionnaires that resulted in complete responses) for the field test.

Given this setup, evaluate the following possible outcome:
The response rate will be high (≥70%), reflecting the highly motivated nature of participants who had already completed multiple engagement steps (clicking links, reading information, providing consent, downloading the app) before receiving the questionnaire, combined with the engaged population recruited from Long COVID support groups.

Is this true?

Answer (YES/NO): NO